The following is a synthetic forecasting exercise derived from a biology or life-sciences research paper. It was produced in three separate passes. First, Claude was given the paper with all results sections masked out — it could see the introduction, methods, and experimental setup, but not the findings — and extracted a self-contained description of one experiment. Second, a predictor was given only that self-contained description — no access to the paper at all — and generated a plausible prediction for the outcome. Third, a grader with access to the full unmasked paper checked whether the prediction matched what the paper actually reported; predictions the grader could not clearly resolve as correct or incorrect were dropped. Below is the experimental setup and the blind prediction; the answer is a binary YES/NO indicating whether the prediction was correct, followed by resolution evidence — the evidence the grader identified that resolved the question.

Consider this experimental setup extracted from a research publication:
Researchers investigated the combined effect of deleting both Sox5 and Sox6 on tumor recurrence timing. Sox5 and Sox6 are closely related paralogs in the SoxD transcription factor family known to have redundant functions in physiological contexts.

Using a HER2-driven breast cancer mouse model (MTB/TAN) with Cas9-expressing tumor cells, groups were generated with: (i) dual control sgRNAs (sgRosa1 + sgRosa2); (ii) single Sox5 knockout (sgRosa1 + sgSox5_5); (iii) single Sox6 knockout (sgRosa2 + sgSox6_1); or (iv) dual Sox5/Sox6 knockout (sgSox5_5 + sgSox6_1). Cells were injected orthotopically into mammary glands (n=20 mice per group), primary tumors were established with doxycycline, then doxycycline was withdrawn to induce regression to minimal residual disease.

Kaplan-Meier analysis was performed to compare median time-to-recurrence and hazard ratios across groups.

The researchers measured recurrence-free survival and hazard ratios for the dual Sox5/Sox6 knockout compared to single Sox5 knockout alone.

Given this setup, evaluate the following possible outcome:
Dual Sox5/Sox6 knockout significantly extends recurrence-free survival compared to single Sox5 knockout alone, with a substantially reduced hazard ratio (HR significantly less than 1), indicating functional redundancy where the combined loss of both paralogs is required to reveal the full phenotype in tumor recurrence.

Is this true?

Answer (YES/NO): NO